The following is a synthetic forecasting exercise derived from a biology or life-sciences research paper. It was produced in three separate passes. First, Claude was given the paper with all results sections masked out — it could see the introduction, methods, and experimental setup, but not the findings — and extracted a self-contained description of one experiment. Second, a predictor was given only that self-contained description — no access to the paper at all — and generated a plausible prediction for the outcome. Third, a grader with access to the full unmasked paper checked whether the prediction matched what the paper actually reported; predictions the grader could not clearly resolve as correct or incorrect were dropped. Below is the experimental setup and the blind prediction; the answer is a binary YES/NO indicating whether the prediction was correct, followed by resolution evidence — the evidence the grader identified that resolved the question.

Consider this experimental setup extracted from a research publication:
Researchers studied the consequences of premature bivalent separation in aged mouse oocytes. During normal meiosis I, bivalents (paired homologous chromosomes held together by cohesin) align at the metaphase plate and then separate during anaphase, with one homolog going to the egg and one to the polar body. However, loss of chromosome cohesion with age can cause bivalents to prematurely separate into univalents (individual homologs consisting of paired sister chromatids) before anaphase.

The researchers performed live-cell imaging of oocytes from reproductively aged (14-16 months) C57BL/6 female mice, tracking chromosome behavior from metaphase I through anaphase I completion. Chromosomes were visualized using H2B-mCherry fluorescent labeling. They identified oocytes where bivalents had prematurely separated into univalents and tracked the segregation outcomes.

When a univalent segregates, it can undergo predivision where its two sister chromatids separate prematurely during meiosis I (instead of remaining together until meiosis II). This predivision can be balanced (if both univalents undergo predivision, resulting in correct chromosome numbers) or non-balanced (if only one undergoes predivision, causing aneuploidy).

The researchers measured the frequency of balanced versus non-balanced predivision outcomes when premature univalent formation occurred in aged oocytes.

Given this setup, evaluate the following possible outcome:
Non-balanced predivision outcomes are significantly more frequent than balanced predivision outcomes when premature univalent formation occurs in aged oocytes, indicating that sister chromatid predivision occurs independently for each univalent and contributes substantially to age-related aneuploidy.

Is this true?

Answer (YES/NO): YES